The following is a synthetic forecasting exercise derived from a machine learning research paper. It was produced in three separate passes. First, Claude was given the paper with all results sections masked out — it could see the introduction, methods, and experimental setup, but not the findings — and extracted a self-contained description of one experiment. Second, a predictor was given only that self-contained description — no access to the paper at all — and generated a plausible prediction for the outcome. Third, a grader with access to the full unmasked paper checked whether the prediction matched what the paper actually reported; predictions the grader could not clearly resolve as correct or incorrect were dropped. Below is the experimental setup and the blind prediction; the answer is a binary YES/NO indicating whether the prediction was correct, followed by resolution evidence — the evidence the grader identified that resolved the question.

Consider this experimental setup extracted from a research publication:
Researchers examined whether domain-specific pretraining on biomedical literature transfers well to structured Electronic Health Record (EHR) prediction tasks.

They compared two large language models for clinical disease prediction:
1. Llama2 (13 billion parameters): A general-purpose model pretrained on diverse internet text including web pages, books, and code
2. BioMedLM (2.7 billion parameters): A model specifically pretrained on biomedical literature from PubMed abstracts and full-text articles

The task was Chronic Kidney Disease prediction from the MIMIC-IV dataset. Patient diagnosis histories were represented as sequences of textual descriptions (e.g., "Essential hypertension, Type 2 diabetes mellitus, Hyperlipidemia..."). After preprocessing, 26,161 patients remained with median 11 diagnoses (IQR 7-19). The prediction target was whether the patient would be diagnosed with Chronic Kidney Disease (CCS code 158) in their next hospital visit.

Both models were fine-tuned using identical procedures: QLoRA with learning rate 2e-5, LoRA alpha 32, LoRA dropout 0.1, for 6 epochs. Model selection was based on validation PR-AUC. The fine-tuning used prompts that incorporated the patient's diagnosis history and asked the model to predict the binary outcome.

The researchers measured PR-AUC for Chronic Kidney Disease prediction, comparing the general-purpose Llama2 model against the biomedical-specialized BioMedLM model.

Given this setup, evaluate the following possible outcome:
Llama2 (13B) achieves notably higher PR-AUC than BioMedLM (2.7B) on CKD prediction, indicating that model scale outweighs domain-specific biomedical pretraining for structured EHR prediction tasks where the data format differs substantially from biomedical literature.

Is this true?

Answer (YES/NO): NO